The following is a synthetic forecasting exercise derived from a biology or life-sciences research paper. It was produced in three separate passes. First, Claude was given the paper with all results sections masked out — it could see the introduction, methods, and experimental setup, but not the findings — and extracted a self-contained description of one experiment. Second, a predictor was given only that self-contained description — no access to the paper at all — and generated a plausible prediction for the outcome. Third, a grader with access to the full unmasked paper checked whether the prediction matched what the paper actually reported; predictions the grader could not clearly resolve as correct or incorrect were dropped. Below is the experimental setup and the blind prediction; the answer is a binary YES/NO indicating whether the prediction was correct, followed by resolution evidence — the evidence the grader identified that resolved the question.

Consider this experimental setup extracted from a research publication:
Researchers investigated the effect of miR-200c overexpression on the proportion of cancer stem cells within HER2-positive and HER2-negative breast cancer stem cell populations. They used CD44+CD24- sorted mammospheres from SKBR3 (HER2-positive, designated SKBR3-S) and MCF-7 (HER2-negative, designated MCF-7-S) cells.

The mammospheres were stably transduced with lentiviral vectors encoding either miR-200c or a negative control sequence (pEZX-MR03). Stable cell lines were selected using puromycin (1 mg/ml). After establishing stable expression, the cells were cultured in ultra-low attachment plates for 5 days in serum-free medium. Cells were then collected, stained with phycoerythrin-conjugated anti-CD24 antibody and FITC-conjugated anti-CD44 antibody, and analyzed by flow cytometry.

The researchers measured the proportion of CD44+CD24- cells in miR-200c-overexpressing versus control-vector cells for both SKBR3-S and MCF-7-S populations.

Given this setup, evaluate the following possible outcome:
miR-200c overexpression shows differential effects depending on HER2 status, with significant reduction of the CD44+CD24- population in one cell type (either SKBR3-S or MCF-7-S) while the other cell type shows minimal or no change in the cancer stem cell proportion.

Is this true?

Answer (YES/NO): YES